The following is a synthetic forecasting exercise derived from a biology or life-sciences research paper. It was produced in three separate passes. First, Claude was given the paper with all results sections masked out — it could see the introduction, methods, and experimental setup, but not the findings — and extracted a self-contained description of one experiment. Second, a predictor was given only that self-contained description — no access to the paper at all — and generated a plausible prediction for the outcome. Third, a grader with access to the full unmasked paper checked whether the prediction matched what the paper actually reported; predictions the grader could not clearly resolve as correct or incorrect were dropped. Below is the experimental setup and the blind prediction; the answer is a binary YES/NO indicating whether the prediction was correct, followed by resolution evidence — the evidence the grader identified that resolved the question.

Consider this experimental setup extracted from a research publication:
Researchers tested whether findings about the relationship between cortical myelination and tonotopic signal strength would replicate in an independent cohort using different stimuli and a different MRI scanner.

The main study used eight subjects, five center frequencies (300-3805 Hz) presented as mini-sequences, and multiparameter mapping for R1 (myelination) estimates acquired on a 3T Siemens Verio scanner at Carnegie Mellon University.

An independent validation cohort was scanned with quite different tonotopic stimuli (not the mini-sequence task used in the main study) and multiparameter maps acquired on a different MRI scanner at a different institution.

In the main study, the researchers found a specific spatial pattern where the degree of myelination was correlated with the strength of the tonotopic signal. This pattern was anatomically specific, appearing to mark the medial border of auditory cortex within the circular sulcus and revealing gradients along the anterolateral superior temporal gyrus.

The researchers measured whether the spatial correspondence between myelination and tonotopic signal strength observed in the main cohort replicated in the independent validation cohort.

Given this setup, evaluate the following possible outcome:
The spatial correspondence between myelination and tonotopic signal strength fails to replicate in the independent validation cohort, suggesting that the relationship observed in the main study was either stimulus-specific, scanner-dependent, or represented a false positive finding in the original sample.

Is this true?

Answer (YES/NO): NO